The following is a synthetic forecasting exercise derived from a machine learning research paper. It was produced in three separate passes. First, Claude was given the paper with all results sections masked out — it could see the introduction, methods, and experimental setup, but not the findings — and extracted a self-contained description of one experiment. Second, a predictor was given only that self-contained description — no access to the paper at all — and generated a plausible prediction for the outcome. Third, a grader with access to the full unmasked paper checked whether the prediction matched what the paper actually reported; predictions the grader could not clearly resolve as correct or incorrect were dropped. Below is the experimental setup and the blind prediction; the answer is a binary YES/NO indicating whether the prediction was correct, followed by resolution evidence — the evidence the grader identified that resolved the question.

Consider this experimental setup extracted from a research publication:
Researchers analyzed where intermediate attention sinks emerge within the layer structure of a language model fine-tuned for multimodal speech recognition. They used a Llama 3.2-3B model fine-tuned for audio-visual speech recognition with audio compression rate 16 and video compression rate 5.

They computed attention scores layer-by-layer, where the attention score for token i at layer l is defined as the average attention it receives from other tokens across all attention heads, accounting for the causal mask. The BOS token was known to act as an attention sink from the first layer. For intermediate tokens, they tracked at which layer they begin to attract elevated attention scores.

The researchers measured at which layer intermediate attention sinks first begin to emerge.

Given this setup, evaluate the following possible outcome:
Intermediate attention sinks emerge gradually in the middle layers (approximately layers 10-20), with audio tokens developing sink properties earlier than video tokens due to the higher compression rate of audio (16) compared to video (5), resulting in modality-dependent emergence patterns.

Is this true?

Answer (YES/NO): NO